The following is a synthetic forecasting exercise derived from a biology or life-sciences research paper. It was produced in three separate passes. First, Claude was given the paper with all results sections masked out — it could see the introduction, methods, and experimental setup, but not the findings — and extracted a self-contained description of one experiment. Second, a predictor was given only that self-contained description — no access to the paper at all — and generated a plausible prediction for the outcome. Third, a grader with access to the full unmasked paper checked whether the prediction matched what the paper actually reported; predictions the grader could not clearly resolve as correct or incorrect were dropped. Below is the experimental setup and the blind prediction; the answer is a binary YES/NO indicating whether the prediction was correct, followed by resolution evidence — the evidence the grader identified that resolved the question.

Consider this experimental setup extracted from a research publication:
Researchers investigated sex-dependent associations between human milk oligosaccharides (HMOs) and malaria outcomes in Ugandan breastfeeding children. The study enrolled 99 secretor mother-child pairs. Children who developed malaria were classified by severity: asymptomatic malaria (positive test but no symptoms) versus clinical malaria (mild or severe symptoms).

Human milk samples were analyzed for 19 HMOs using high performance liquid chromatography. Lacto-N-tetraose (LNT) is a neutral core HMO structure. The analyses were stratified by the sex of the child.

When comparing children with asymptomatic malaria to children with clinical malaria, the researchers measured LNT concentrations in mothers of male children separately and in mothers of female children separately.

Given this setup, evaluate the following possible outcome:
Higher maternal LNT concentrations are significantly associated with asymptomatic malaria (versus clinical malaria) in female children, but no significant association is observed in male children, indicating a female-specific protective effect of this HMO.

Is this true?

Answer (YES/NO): NO